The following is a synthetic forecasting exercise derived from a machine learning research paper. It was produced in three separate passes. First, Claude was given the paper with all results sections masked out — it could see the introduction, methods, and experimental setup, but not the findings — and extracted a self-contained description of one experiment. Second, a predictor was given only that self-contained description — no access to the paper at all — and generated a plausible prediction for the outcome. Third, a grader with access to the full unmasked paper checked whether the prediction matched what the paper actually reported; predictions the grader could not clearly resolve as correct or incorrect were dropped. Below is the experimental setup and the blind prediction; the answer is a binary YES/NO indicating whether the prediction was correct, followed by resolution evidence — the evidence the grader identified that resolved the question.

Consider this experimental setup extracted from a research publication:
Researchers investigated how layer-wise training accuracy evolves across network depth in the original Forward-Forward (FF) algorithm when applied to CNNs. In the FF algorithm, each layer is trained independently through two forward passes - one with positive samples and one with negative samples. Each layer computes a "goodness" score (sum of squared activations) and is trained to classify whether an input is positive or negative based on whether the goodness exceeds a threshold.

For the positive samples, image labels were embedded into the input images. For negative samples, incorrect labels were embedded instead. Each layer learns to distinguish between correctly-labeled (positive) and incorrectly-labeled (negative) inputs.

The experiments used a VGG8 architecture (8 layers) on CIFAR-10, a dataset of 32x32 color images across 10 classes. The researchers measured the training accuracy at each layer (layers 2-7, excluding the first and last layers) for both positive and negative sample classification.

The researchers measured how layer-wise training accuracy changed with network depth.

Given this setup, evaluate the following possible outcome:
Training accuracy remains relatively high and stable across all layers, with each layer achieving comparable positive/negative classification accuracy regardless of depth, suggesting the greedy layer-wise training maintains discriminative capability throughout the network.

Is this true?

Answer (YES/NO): NO